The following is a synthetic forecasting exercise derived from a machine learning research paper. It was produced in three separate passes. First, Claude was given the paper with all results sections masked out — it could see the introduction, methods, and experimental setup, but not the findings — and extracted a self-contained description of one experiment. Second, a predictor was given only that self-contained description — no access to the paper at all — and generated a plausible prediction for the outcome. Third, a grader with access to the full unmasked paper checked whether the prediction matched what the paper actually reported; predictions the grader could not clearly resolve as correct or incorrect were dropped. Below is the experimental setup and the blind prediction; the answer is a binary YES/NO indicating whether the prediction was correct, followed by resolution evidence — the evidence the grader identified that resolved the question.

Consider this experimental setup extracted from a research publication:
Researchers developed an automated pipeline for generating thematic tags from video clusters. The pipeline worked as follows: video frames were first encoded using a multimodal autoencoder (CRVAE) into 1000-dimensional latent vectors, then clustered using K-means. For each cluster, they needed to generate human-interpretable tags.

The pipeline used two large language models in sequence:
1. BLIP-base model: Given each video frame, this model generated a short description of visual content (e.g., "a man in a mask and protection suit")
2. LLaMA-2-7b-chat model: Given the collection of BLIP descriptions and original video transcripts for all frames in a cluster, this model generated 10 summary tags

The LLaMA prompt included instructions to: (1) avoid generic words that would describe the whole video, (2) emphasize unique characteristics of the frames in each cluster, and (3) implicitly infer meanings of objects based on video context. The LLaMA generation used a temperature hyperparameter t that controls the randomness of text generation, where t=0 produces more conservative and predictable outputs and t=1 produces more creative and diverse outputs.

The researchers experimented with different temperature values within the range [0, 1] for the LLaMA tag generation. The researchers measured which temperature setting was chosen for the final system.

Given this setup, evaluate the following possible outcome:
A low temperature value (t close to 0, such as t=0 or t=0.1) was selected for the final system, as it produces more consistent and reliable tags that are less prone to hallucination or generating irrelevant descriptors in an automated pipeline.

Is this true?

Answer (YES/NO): NO